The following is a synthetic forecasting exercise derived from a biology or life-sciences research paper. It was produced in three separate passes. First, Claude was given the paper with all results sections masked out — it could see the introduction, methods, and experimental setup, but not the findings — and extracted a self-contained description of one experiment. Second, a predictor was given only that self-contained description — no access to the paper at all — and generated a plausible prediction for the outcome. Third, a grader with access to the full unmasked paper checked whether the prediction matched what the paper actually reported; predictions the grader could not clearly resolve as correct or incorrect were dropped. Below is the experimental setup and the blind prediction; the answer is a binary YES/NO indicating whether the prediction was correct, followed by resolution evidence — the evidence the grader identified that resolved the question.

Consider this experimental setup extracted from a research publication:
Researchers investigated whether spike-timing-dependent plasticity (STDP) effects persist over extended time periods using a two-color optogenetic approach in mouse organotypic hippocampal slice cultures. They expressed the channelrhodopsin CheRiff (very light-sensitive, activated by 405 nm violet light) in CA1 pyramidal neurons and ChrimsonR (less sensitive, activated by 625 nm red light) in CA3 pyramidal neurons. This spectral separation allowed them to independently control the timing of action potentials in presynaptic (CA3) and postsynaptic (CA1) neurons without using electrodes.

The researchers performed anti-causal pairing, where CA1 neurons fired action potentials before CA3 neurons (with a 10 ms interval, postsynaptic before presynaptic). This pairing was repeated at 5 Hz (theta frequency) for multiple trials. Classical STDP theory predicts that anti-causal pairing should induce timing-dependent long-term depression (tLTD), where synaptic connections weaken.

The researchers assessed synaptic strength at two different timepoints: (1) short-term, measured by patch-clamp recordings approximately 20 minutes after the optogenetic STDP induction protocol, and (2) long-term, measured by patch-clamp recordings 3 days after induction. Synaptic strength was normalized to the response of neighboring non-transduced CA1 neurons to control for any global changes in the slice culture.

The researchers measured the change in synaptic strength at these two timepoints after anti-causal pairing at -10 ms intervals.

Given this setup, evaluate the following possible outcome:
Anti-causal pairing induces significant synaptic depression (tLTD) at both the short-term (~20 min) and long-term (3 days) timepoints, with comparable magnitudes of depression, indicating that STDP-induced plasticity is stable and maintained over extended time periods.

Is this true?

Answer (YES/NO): NO